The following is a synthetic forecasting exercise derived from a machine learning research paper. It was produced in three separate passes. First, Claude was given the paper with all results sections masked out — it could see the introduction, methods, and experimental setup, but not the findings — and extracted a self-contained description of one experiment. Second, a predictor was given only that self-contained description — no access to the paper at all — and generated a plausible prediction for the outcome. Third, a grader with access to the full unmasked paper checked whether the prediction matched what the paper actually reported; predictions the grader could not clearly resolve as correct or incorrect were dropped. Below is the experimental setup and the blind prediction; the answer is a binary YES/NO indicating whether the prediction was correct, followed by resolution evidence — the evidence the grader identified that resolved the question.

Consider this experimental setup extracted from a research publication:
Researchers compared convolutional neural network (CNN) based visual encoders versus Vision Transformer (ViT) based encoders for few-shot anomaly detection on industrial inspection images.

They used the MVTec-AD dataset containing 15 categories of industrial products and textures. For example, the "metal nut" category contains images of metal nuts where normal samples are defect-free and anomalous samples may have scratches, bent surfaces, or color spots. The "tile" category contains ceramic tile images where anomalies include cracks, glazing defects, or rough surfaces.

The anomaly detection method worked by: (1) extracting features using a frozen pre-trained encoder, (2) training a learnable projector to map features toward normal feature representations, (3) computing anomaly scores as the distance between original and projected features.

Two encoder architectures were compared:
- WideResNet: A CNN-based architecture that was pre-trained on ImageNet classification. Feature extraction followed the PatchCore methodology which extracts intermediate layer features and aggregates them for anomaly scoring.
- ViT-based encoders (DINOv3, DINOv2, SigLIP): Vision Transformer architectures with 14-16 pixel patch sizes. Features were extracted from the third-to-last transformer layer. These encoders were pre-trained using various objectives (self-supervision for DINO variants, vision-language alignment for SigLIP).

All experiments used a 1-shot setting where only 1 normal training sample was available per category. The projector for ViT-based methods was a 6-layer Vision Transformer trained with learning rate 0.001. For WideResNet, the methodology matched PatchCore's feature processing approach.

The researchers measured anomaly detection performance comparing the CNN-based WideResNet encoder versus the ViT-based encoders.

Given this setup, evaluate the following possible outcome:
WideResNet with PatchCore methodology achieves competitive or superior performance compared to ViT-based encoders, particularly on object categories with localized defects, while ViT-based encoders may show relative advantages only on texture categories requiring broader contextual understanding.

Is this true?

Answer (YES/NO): NO